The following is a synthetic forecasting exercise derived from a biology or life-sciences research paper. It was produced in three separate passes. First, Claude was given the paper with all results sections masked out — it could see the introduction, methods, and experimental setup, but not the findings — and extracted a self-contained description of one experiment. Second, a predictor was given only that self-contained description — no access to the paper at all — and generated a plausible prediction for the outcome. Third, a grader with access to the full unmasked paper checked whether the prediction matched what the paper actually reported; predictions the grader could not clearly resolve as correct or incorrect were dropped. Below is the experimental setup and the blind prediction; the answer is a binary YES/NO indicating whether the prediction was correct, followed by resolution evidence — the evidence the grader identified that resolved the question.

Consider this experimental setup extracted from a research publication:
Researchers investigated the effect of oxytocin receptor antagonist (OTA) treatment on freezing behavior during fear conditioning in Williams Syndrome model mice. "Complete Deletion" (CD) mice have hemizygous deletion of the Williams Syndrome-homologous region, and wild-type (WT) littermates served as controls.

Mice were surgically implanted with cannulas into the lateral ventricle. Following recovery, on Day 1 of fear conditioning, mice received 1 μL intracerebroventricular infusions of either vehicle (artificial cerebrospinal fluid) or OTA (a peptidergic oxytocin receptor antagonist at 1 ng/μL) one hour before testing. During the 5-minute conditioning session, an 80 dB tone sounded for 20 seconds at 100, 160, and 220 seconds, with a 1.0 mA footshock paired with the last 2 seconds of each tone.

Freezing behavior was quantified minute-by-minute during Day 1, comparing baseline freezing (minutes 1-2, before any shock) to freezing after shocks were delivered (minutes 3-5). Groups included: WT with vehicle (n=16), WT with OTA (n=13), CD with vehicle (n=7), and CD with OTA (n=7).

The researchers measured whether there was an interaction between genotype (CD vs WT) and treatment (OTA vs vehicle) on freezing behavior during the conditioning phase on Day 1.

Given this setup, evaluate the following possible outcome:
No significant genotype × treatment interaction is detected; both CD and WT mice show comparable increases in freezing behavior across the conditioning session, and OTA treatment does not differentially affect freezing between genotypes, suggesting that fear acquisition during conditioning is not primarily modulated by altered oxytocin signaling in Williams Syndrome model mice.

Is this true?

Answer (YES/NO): NO